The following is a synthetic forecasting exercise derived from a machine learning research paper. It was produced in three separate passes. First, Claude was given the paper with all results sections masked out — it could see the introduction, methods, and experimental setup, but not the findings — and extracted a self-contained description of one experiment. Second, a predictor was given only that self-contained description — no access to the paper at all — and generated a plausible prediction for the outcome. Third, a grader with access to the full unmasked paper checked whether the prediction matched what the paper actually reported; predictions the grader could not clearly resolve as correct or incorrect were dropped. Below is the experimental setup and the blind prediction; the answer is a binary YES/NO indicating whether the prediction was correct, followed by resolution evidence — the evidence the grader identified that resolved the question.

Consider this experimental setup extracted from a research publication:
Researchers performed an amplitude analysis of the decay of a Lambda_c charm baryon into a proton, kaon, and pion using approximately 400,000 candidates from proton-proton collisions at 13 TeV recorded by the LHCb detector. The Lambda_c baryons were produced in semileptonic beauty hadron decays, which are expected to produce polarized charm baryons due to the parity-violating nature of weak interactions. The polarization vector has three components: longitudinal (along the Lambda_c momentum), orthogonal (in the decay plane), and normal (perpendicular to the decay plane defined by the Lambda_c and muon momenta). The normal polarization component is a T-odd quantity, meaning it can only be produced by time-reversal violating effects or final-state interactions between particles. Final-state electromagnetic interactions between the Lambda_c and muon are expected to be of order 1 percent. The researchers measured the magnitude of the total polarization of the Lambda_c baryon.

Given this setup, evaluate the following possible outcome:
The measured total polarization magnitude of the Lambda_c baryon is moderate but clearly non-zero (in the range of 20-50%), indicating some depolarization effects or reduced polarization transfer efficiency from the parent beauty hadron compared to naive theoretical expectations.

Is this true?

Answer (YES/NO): NO